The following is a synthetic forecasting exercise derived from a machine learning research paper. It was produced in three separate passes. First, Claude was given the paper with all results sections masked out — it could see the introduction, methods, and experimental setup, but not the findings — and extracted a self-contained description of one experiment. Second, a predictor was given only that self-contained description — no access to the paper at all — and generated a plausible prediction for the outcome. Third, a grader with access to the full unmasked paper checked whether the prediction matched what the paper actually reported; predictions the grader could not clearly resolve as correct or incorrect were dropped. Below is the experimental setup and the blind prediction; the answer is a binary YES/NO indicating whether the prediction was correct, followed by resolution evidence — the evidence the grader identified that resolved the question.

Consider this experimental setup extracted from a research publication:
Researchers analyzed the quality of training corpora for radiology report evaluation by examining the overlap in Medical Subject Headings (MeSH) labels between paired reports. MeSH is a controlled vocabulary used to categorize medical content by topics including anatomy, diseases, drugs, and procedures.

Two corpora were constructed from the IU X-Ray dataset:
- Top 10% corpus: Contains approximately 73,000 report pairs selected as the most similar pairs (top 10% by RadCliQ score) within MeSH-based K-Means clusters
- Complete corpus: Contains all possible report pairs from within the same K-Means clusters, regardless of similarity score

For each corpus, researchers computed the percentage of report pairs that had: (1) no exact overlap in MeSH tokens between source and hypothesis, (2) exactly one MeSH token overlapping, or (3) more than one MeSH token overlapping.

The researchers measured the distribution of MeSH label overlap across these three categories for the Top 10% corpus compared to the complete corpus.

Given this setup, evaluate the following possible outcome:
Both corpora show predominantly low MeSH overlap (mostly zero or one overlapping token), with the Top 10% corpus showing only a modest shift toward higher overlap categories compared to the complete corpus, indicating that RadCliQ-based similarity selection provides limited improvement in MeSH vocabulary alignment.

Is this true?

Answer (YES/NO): NO